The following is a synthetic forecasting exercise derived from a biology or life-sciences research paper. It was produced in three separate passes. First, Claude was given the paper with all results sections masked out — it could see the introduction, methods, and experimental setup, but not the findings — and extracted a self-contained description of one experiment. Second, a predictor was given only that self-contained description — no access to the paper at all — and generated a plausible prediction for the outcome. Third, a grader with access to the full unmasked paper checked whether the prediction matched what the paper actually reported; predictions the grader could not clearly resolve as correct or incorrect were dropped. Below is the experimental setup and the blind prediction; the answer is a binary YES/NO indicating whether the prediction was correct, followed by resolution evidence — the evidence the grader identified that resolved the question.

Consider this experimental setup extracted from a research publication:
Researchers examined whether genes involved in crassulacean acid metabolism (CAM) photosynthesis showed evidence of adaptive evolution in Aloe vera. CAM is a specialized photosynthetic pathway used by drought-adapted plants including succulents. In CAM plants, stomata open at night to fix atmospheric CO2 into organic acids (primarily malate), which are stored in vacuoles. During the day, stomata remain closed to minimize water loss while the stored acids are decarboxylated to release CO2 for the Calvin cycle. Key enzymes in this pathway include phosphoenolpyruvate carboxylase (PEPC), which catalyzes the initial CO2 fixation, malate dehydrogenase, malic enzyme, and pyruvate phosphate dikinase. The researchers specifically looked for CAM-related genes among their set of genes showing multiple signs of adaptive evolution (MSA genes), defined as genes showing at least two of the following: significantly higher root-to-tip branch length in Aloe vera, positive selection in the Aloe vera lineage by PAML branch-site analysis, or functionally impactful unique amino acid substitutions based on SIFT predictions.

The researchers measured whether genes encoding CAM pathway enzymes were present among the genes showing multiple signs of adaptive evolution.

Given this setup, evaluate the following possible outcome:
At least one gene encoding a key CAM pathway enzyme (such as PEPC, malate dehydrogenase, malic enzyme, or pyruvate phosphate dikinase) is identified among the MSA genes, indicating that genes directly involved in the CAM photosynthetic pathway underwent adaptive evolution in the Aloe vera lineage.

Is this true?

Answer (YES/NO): NO